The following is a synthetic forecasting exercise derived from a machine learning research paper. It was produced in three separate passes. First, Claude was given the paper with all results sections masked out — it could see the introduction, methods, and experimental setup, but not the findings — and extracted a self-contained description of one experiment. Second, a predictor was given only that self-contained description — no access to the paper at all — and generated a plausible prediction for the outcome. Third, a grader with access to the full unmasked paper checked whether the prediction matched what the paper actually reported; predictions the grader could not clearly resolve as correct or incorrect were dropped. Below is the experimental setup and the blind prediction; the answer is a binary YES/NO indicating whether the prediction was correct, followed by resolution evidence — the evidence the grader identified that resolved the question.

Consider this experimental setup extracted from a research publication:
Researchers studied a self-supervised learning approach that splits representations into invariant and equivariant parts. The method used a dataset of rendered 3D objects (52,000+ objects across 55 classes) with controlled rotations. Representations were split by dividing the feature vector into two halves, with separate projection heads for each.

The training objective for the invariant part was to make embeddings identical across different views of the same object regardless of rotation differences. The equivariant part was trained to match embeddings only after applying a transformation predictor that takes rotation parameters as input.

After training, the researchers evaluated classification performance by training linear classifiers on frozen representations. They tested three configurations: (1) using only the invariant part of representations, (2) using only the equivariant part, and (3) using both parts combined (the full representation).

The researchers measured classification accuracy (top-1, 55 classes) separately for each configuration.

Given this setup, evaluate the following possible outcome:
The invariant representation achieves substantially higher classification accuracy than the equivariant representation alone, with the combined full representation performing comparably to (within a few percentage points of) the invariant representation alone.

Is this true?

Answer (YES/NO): NO